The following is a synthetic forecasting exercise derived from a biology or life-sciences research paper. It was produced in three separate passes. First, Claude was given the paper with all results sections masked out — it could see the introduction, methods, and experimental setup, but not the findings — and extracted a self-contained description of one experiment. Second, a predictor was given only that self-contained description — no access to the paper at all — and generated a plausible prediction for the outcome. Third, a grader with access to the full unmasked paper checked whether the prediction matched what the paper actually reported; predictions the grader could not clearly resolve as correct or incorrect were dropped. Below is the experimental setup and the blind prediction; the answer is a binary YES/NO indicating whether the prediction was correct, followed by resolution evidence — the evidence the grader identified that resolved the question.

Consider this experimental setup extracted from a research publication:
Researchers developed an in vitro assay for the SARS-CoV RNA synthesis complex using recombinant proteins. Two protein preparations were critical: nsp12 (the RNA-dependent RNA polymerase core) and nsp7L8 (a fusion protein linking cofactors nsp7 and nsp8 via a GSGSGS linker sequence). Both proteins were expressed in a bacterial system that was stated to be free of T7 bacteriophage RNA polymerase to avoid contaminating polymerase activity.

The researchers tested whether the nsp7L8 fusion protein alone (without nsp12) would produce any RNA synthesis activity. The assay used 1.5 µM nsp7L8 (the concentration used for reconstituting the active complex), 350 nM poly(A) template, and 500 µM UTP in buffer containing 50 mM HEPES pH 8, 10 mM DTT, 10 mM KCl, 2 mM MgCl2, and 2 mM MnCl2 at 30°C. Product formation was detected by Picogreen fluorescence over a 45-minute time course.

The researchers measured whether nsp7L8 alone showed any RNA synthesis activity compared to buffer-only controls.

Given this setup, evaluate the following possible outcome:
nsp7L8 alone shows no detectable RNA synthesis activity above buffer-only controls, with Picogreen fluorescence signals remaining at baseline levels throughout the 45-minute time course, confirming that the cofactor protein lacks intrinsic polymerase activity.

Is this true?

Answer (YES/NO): YES